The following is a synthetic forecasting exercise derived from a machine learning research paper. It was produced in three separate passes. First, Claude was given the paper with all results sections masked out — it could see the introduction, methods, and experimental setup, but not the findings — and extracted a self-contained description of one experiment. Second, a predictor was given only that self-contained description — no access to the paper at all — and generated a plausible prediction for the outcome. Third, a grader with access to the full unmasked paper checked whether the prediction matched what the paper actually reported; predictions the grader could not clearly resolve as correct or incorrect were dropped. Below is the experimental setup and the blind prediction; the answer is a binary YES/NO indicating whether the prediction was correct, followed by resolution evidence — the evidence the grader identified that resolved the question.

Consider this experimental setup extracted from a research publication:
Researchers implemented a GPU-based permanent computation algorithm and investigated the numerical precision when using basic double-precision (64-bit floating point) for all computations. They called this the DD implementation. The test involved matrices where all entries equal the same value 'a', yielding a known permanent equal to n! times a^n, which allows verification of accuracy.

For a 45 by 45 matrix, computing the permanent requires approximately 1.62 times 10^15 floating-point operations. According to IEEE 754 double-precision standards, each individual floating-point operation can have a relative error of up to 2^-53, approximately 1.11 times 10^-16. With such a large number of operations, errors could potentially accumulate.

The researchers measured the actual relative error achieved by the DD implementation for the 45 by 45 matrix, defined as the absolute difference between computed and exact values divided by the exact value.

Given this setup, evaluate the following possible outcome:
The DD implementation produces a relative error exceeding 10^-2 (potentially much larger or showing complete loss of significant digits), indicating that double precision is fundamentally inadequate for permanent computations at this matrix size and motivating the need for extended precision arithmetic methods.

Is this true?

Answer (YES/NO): NO